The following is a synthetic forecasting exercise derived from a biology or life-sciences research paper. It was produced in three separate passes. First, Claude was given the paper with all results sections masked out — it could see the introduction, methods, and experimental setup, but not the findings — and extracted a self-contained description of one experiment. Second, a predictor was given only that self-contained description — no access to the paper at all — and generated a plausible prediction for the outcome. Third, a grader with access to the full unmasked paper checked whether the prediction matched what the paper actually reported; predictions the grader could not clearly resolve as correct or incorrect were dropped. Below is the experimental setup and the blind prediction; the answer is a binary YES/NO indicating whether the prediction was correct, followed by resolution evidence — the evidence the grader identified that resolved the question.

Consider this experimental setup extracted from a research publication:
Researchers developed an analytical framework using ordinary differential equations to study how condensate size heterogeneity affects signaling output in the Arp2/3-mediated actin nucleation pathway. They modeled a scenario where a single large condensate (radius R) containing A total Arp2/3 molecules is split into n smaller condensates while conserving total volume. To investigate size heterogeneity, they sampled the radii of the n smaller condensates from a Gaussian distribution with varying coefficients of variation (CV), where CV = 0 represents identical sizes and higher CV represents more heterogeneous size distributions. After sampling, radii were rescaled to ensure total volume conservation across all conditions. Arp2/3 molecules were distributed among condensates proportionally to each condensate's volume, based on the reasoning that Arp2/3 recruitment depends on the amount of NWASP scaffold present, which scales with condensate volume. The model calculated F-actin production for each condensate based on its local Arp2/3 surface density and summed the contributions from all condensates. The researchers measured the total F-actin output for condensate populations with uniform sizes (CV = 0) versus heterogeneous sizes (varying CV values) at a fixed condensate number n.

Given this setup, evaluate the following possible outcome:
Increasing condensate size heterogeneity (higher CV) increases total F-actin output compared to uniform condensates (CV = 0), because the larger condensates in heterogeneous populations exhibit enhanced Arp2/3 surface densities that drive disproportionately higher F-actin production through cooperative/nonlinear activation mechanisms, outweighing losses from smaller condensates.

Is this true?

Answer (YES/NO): NO